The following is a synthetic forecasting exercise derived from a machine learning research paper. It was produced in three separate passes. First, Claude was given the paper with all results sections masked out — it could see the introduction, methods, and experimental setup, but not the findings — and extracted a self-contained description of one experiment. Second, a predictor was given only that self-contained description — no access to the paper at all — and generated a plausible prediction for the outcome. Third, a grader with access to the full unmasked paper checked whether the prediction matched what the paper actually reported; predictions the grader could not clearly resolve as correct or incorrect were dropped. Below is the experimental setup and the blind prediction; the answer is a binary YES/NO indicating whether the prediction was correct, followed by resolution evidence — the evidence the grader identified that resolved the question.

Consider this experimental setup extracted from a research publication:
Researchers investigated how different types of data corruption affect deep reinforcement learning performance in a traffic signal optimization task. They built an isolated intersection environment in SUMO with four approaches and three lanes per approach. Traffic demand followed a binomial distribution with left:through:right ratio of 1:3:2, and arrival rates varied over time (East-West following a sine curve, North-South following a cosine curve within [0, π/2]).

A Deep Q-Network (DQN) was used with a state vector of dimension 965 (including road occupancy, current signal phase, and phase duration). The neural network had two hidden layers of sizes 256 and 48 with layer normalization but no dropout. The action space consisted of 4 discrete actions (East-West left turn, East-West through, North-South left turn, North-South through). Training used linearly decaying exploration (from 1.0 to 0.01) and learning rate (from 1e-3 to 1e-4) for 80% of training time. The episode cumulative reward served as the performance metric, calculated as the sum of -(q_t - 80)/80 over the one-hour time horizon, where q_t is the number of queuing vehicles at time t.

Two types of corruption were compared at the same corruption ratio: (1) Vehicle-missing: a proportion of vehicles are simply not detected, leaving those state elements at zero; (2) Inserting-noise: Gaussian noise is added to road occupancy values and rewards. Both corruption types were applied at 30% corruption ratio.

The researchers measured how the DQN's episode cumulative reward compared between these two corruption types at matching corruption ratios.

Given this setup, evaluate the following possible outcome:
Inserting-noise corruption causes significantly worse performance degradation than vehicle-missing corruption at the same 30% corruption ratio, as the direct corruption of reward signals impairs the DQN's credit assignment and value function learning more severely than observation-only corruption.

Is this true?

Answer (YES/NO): YES